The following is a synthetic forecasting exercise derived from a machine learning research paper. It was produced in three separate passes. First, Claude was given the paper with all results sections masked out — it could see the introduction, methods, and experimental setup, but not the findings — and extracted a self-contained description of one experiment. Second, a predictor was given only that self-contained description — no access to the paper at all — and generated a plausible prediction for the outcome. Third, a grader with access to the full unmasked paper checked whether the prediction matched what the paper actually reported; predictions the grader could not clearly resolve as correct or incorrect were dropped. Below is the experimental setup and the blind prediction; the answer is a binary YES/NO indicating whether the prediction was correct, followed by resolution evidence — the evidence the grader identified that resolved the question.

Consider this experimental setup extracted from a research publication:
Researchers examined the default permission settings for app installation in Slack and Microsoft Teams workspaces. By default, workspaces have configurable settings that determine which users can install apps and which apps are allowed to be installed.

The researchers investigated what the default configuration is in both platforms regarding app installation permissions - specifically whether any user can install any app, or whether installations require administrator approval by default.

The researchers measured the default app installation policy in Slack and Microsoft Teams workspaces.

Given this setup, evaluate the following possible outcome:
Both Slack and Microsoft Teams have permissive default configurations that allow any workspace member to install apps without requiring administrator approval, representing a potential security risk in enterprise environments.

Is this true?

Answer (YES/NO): YES